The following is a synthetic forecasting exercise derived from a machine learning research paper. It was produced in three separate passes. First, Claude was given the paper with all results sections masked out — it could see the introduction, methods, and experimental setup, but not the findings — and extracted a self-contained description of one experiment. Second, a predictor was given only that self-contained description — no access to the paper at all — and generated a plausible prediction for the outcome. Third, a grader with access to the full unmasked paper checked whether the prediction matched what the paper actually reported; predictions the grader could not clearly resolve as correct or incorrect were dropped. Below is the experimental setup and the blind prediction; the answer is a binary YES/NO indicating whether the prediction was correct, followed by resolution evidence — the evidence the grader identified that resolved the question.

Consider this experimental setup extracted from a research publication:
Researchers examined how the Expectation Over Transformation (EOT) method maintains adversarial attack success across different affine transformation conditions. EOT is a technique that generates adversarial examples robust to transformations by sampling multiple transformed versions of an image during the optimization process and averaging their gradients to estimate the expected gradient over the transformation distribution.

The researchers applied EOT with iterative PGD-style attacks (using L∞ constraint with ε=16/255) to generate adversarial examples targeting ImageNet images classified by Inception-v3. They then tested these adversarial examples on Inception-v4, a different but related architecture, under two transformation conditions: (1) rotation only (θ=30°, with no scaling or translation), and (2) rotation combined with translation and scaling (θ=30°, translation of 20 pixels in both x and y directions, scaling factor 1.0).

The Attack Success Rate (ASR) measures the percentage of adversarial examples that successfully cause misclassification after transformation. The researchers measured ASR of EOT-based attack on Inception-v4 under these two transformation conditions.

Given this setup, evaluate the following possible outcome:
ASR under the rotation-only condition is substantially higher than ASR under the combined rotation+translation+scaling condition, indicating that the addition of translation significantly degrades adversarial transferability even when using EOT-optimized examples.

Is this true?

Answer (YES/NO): NO